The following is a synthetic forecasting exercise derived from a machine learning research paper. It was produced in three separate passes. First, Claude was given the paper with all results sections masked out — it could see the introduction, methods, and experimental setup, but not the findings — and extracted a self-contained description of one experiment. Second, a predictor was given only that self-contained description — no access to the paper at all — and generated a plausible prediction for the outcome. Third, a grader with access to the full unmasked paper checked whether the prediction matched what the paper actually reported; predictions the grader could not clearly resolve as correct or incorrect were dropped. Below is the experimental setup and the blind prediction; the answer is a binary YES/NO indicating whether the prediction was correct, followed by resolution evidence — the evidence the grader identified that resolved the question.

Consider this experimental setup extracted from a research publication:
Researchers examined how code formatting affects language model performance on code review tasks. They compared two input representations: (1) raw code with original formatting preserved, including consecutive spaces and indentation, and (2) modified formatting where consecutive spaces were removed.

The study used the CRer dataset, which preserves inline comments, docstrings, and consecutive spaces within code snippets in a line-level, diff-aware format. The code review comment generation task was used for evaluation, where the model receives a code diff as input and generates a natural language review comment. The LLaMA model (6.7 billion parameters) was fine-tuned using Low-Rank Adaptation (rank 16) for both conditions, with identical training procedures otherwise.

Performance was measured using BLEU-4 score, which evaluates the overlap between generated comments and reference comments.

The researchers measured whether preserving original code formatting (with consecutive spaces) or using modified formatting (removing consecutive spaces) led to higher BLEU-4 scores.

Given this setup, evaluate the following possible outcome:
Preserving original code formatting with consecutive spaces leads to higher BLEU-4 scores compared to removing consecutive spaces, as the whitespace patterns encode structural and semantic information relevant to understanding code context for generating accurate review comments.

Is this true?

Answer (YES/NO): YES